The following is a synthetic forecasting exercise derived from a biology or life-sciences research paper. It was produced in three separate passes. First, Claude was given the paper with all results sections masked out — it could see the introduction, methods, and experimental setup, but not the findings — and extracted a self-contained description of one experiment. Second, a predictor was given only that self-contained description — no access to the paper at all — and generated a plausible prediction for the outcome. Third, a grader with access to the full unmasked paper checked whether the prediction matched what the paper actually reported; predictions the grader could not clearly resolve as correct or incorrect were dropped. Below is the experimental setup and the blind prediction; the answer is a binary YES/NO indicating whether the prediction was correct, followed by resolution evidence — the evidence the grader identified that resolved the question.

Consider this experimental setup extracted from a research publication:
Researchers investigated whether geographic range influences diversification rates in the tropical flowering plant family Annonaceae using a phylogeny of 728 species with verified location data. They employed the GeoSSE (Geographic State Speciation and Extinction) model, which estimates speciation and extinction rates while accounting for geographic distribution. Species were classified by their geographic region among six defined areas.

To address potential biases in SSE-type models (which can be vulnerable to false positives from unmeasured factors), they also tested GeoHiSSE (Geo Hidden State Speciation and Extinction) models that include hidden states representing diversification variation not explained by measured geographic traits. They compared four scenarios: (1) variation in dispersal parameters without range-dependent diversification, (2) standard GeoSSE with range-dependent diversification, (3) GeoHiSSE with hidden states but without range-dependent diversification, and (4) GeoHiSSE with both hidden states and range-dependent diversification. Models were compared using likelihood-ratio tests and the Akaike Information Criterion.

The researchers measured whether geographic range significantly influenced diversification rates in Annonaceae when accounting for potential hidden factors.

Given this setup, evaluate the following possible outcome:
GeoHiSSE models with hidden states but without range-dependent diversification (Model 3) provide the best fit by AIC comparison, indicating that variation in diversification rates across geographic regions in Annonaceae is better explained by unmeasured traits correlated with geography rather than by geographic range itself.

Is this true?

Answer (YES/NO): NO